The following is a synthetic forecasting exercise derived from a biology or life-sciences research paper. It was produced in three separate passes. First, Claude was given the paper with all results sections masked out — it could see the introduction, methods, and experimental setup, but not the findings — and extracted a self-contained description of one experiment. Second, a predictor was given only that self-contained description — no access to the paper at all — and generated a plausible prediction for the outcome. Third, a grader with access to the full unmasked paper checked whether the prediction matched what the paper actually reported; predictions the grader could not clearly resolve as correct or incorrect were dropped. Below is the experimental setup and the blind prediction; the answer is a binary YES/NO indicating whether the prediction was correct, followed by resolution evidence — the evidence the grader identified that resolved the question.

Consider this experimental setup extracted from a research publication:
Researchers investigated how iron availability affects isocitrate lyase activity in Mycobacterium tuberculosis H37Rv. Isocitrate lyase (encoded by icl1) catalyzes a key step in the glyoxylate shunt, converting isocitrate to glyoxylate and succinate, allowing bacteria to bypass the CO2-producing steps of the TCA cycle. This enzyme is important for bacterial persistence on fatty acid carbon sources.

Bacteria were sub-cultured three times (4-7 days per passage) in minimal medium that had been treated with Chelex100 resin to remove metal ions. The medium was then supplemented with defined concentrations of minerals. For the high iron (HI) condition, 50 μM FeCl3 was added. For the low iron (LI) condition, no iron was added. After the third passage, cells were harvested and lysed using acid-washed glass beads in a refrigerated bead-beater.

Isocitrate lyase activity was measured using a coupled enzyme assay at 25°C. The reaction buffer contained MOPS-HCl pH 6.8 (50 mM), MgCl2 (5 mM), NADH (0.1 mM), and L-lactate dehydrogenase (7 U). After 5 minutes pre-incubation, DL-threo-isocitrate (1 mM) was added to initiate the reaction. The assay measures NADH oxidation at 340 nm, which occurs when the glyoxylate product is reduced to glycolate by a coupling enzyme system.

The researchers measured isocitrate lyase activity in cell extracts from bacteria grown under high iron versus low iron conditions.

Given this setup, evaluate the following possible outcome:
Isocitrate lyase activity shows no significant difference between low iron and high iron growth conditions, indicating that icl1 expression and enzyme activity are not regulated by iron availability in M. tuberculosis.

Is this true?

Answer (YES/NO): NO